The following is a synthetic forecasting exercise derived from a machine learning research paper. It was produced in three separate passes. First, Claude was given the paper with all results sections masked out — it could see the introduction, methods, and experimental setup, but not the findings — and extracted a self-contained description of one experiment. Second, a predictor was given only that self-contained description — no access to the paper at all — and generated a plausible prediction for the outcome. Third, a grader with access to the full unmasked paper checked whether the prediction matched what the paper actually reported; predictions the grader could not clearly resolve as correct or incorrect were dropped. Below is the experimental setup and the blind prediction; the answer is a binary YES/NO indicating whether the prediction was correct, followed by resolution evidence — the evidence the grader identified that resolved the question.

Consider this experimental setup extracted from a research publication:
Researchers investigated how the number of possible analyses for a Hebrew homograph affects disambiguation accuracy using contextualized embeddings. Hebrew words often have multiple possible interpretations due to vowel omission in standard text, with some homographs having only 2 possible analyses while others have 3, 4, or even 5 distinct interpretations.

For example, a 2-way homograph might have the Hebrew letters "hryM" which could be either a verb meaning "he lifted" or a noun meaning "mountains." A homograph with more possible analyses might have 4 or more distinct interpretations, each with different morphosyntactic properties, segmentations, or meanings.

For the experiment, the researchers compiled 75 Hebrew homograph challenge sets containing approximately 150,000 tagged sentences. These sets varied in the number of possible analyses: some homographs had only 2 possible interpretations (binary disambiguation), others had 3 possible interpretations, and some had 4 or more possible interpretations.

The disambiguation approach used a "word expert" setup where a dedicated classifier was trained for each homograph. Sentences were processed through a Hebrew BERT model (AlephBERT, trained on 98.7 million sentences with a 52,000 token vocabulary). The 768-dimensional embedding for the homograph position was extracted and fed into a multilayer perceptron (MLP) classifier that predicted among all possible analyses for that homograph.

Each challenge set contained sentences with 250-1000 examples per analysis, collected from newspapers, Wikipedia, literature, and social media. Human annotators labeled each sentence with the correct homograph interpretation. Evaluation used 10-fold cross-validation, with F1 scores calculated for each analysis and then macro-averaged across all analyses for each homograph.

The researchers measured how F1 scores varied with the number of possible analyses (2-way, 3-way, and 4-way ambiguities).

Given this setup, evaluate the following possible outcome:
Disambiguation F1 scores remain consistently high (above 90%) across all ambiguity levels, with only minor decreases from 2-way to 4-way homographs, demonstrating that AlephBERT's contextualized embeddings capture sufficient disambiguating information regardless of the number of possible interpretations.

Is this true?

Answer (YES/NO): NO